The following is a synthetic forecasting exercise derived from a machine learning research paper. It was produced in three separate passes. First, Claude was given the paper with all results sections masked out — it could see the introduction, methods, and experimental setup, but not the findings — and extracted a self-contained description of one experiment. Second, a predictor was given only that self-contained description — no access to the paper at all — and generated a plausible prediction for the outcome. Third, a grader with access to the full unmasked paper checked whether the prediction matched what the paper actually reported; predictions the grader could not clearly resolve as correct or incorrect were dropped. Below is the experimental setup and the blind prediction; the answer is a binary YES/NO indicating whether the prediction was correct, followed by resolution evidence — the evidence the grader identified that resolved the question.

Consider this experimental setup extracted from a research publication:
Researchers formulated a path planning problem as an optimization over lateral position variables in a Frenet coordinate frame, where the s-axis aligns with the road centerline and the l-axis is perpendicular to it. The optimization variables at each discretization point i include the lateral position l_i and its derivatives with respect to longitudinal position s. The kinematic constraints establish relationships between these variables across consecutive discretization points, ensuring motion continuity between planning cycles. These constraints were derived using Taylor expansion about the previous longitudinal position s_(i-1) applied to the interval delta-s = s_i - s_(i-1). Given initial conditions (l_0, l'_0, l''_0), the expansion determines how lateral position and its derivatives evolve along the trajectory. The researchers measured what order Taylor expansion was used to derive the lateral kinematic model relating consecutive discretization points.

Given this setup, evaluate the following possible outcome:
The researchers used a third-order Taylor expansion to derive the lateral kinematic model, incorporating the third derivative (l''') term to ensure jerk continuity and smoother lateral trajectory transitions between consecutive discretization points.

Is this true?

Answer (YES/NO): YES